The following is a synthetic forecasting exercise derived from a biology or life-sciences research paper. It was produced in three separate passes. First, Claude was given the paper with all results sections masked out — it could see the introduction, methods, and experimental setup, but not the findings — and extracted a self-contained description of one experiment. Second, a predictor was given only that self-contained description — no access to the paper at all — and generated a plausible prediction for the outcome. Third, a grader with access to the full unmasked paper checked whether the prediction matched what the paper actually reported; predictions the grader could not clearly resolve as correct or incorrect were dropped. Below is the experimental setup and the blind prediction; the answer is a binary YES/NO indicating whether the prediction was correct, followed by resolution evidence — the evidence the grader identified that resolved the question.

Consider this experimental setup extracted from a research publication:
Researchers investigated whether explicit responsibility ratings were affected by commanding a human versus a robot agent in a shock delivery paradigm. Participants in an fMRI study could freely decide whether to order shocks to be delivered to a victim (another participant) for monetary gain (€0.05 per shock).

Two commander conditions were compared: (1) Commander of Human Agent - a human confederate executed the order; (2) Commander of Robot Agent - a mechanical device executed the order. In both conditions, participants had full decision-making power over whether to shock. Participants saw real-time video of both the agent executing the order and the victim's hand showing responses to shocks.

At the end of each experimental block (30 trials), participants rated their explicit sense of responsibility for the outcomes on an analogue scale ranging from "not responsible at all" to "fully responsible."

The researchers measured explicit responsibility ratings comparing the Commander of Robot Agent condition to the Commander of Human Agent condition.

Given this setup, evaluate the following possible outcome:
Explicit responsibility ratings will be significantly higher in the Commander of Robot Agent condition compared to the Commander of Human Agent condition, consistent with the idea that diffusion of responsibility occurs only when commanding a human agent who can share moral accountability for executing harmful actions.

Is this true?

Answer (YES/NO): NO